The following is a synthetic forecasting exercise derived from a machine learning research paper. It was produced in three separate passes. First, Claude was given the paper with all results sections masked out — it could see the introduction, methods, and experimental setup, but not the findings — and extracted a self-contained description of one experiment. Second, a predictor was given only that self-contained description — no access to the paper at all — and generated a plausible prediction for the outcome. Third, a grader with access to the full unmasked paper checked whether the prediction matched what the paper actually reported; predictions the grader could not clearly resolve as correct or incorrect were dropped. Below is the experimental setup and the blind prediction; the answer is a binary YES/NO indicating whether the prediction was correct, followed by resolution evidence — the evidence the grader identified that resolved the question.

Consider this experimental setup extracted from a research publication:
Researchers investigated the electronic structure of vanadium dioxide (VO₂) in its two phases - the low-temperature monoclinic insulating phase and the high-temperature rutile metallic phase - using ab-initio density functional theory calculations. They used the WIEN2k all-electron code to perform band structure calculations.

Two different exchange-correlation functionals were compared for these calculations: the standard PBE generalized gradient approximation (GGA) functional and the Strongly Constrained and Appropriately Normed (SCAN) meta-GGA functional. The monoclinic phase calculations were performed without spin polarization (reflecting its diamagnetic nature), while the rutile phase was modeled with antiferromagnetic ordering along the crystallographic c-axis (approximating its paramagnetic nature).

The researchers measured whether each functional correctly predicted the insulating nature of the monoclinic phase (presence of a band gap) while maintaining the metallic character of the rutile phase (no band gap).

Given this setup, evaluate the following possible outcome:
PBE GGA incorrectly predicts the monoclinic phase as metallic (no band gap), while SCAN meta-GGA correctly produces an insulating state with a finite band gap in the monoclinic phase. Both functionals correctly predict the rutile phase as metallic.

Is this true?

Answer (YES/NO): YES